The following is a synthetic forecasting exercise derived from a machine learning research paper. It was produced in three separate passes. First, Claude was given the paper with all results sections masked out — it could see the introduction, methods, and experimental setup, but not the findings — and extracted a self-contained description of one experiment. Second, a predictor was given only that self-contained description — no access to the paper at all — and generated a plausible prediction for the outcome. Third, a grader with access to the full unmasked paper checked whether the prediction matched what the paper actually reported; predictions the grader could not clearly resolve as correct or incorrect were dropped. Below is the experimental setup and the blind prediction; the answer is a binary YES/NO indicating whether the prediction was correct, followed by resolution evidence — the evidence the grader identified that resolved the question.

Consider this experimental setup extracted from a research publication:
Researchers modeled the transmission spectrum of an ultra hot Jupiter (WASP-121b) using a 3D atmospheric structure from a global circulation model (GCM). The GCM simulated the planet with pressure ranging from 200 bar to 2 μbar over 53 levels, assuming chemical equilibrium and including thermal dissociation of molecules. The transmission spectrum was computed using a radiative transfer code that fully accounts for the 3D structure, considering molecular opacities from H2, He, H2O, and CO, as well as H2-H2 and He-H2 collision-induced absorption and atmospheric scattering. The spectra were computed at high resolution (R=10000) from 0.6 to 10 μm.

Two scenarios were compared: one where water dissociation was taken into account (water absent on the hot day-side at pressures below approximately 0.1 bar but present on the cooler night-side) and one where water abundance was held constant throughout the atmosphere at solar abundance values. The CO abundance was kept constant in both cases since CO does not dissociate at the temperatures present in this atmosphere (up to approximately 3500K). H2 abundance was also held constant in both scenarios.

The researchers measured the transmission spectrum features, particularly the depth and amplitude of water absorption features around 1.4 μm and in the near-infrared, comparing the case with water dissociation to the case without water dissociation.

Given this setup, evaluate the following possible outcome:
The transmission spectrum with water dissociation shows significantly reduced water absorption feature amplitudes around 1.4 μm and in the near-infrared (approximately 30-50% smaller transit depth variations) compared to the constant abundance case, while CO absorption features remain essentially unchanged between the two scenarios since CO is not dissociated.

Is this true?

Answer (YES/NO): NO